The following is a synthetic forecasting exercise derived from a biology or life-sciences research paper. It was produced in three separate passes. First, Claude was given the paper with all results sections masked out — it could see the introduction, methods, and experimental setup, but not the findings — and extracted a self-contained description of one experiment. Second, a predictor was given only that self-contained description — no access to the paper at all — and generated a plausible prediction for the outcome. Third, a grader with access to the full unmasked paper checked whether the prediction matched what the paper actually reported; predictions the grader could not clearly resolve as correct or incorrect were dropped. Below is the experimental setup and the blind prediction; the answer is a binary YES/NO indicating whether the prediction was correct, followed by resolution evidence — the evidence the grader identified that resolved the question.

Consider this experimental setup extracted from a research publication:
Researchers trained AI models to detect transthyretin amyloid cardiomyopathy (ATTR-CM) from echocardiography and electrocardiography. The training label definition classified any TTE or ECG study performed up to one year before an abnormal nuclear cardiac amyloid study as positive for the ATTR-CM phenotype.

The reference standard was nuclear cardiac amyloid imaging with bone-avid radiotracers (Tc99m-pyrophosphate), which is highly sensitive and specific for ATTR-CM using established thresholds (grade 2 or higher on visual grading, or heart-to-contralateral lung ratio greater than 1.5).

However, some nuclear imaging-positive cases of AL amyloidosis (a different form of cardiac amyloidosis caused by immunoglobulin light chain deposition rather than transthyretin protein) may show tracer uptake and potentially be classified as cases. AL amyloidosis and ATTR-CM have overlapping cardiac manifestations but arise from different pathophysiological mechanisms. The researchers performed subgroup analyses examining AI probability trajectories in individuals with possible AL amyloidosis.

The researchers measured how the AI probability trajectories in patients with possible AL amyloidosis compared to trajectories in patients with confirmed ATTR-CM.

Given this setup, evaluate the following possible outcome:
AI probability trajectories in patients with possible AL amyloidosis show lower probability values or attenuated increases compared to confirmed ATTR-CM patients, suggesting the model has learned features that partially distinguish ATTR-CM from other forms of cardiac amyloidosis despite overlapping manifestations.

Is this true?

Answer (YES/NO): NO